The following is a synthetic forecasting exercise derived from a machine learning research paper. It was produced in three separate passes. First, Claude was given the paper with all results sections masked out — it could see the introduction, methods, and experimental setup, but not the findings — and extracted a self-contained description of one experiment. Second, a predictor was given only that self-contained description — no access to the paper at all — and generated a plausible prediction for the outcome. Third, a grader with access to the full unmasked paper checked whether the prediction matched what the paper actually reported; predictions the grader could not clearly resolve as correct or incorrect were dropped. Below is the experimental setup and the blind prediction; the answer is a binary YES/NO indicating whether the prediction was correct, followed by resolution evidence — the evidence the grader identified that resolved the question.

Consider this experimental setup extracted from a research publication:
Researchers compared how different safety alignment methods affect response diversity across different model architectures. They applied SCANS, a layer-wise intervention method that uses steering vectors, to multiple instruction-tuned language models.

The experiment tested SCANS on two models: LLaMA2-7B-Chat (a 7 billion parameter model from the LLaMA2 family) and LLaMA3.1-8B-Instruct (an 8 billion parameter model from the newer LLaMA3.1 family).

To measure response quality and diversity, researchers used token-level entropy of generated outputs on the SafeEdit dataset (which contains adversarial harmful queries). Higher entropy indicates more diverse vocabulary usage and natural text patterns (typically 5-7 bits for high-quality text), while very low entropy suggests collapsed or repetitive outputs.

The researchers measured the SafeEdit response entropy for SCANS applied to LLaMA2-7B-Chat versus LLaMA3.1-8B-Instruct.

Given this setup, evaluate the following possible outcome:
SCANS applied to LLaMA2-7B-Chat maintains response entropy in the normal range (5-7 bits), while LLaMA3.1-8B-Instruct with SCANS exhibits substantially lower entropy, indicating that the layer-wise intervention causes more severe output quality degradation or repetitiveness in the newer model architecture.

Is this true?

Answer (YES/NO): NO